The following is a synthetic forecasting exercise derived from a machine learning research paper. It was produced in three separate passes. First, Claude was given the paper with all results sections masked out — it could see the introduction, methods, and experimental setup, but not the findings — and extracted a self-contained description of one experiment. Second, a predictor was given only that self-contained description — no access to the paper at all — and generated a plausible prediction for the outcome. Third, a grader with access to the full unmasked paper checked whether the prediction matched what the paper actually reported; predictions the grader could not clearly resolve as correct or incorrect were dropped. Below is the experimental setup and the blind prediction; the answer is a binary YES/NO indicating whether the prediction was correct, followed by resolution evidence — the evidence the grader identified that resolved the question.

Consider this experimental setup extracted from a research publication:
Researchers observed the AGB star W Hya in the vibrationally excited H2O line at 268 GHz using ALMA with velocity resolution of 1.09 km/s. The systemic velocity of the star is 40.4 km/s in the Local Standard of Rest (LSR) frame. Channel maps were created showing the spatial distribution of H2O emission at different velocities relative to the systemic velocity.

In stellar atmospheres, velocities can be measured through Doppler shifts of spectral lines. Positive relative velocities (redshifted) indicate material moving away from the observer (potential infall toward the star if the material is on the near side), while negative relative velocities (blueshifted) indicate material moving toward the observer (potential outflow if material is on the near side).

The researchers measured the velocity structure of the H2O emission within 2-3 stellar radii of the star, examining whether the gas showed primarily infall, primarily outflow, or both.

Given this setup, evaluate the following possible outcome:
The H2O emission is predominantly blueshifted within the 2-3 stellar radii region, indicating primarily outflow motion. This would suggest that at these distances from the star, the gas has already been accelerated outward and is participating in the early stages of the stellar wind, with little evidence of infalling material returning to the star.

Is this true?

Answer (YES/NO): NO